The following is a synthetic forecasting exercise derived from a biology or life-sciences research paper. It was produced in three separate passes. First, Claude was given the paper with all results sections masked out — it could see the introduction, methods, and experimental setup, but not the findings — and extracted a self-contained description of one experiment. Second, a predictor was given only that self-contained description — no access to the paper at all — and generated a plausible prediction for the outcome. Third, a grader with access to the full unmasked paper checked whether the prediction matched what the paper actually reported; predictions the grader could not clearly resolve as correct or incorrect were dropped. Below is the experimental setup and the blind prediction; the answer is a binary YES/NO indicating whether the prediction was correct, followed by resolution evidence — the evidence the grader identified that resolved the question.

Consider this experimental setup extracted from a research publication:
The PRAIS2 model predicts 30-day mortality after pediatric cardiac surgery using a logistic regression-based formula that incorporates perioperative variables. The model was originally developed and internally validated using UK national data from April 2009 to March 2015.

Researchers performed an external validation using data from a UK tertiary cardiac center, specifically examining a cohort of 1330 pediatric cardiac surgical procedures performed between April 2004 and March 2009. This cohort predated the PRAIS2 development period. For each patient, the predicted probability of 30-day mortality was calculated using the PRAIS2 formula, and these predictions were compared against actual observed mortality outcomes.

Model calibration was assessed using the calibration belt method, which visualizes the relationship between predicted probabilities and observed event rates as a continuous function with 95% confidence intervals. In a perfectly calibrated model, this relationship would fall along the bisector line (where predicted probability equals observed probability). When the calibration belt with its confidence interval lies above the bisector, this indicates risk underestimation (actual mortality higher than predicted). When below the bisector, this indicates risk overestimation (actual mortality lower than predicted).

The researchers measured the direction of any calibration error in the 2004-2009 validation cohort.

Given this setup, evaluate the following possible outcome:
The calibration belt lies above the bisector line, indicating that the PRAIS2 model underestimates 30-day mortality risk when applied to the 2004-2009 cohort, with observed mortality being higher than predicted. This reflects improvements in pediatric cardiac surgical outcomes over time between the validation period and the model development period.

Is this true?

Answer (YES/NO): YES